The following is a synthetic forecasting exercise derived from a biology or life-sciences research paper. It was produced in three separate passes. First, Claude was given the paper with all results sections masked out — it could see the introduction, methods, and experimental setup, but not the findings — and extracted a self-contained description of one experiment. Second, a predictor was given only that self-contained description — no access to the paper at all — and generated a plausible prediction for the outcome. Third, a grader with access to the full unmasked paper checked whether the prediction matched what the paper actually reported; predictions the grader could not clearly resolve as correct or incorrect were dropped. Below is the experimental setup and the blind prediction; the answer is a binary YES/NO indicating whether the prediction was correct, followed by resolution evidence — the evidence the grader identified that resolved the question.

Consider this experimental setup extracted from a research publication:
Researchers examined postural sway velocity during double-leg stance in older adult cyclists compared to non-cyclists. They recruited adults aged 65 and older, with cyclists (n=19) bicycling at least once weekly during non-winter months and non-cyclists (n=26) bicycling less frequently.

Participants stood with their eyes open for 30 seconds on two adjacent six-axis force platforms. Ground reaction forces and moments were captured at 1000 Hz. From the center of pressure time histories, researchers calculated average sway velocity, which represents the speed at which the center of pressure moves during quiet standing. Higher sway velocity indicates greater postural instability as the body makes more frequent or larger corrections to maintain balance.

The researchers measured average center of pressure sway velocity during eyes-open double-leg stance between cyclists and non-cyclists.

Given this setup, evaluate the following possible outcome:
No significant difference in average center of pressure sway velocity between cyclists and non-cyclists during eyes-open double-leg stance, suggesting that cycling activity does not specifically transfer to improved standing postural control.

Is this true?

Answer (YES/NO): NO